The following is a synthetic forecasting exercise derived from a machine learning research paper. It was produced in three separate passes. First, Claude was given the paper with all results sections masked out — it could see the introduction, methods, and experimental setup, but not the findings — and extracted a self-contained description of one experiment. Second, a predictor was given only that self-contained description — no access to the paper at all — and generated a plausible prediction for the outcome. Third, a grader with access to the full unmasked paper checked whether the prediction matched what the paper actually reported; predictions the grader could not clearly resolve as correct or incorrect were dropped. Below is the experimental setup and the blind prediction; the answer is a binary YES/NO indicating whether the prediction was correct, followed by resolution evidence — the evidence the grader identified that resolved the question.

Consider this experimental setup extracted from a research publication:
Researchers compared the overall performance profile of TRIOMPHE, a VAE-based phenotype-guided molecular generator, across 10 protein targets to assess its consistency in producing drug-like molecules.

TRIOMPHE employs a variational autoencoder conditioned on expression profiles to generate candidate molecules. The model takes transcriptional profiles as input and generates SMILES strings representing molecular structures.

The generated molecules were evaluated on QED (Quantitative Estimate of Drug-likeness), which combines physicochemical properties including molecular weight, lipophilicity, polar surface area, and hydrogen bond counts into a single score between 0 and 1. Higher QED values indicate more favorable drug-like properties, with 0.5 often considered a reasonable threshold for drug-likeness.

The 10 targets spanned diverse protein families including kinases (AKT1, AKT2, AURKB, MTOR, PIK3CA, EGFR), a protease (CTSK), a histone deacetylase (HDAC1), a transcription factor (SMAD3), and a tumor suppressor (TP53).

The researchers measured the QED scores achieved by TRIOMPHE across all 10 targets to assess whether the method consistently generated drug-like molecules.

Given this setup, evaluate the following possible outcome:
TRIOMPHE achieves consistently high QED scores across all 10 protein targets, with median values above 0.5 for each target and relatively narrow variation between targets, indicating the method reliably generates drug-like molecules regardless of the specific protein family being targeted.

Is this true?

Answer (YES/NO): NO